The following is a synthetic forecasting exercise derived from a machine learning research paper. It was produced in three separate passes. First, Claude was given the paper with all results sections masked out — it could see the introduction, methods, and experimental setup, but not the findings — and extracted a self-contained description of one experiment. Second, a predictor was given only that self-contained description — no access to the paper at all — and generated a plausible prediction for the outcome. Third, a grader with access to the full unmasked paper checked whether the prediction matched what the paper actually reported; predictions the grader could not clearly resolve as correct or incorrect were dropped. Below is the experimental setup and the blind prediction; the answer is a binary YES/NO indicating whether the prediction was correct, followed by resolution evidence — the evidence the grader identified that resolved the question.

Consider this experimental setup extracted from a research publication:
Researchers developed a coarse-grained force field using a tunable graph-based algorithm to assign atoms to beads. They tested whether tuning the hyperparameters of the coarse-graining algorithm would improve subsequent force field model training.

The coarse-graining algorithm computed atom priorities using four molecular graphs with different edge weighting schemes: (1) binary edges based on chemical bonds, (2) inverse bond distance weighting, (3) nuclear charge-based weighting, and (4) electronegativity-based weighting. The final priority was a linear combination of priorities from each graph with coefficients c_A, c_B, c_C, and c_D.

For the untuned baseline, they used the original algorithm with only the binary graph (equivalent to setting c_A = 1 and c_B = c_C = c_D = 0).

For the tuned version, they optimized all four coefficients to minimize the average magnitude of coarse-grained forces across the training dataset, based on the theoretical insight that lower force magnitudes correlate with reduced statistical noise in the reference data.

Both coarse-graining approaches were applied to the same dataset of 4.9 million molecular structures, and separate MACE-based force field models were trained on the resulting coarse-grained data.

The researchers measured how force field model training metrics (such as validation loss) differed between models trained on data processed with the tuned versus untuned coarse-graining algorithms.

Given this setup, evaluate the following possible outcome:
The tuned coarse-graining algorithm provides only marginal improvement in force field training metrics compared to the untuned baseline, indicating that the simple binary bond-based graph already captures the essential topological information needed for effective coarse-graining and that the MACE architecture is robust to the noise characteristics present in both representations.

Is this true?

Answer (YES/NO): NO